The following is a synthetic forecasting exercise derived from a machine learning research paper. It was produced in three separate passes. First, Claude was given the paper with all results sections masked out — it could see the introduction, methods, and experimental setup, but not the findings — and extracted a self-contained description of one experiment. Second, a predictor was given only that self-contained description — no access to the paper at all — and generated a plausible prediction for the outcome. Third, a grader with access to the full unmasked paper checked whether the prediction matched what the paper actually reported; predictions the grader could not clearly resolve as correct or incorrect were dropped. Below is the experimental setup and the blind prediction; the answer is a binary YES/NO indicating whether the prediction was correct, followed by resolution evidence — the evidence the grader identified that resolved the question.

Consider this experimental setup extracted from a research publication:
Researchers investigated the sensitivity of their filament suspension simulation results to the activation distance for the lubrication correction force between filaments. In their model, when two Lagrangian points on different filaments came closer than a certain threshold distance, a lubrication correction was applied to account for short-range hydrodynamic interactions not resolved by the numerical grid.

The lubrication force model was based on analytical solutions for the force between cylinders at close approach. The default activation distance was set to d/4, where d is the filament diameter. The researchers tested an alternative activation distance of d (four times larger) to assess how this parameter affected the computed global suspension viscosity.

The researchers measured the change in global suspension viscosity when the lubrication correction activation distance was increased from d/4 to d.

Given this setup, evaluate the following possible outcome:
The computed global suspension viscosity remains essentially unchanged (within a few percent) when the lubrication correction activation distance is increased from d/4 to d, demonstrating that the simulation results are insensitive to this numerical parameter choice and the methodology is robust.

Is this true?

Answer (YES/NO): YES